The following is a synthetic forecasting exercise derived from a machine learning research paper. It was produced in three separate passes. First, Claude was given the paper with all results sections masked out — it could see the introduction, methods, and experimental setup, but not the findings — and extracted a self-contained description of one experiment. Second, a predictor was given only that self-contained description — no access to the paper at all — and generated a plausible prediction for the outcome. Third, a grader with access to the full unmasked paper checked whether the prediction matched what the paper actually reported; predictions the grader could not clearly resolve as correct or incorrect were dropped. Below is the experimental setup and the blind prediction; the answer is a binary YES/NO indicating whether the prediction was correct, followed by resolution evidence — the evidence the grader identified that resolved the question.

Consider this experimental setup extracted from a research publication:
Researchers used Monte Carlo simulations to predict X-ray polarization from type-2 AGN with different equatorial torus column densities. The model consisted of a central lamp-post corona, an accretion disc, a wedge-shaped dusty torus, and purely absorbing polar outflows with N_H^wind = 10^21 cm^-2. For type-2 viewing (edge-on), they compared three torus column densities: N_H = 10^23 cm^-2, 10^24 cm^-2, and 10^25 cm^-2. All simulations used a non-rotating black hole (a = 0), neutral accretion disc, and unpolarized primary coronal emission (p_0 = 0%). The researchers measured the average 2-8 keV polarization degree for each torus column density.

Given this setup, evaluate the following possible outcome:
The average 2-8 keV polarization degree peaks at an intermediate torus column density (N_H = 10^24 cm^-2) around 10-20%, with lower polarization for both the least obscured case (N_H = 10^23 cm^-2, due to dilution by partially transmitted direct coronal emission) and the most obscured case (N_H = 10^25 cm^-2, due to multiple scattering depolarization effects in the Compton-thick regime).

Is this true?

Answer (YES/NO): NO